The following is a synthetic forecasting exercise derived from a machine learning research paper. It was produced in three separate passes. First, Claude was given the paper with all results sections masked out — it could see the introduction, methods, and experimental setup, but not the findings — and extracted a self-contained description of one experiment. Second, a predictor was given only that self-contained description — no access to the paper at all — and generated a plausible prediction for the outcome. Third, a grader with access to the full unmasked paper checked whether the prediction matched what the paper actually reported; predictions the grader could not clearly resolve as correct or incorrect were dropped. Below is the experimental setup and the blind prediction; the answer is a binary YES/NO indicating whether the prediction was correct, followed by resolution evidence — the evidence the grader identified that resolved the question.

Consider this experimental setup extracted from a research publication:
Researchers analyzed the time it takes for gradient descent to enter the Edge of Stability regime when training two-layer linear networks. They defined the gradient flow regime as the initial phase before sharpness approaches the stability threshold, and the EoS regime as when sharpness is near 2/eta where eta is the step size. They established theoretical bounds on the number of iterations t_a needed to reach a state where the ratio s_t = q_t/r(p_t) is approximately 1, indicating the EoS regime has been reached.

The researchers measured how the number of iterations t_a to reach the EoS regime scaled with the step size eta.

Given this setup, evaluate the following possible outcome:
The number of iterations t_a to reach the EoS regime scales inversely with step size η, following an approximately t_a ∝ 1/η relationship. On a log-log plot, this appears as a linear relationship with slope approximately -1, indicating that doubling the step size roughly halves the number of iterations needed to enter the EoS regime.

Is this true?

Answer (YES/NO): NO